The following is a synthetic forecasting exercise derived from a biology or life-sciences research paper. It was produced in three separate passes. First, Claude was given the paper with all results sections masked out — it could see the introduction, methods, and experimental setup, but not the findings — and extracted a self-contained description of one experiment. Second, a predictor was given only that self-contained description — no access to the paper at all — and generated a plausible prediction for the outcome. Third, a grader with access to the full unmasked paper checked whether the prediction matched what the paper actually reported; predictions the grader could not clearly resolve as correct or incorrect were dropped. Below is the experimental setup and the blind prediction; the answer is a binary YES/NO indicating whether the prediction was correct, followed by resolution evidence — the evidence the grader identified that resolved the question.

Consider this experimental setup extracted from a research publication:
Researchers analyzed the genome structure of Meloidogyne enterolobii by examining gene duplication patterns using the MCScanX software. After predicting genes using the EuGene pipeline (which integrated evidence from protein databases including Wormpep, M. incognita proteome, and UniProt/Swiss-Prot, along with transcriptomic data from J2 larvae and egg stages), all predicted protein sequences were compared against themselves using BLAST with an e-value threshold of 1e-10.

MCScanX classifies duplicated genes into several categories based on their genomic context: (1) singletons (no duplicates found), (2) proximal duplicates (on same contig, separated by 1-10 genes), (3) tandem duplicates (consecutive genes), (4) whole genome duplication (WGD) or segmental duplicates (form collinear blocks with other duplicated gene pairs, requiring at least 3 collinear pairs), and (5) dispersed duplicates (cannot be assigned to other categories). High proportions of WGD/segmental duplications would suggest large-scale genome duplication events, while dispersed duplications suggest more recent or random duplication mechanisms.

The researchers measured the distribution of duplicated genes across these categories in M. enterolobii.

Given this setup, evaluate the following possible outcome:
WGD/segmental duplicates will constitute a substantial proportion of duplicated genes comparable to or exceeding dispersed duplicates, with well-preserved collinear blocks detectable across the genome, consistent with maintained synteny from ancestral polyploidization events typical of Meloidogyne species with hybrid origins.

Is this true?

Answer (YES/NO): YES